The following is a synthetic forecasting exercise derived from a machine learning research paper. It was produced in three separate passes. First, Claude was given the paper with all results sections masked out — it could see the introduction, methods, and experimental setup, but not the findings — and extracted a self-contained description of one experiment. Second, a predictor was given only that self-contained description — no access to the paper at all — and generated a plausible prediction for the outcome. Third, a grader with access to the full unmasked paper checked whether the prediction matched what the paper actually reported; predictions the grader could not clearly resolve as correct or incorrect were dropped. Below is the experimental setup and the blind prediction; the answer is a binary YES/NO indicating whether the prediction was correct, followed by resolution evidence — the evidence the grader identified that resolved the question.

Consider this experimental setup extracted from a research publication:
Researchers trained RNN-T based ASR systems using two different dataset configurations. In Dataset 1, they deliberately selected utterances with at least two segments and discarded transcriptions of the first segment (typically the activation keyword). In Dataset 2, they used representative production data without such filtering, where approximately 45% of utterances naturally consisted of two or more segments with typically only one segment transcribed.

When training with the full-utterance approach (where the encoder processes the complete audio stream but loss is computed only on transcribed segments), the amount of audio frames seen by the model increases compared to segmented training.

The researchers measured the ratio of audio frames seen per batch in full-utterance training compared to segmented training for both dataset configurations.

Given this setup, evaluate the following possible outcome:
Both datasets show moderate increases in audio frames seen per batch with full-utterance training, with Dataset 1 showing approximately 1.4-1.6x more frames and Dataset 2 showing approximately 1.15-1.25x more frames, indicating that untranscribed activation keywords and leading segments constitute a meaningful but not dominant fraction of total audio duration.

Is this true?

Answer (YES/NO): NO